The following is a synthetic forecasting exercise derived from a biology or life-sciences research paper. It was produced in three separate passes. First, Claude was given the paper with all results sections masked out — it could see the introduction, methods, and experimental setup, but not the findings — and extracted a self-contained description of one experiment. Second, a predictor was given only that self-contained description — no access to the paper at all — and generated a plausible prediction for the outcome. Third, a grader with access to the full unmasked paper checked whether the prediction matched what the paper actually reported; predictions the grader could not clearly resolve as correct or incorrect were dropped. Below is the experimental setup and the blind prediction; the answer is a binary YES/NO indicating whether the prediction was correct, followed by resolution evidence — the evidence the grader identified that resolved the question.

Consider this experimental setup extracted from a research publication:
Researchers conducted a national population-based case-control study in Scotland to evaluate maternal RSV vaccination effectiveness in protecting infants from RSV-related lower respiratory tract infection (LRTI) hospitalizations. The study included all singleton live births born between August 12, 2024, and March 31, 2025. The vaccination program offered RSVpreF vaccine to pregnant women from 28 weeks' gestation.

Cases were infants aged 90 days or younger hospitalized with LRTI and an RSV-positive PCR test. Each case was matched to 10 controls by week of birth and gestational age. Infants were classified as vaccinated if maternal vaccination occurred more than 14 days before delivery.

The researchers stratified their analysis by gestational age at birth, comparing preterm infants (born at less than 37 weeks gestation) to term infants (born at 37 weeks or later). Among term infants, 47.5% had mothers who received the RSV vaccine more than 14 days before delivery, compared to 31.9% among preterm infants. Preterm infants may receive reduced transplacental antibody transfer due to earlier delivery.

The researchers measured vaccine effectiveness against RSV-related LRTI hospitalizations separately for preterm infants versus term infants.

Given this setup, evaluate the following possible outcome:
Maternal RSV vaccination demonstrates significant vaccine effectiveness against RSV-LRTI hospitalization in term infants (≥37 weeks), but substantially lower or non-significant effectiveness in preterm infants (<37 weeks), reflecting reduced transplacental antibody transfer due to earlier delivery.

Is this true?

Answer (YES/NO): NO